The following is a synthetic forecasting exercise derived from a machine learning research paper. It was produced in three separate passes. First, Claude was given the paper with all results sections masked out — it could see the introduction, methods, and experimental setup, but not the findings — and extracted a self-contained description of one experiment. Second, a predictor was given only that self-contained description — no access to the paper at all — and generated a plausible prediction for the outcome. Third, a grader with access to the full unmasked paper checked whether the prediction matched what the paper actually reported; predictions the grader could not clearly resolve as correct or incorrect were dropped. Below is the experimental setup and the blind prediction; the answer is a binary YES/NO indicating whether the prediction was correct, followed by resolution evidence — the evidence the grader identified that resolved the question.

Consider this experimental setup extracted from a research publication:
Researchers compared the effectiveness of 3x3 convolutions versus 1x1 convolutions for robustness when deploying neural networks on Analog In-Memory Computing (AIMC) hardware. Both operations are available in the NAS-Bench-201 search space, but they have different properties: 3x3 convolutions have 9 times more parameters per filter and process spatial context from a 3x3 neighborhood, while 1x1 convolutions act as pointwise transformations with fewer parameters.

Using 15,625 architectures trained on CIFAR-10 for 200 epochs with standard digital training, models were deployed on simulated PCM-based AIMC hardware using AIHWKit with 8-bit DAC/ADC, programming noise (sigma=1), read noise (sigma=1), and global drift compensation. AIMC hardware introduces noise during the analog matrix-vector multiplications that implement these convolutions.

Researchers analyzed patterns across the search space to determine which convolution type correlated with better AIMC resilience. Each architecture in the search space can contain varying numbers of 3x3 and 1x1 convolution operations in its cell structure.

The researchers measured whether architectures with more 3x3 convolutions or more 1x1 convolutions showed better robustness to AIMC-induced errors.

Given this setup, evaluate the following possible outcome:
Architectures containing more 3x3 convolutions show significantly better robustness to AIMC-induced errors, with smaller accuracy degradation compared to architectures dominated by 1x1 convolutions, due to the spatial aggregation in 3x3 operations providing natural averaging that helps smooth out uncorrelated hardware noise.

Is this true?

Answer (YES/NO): YES